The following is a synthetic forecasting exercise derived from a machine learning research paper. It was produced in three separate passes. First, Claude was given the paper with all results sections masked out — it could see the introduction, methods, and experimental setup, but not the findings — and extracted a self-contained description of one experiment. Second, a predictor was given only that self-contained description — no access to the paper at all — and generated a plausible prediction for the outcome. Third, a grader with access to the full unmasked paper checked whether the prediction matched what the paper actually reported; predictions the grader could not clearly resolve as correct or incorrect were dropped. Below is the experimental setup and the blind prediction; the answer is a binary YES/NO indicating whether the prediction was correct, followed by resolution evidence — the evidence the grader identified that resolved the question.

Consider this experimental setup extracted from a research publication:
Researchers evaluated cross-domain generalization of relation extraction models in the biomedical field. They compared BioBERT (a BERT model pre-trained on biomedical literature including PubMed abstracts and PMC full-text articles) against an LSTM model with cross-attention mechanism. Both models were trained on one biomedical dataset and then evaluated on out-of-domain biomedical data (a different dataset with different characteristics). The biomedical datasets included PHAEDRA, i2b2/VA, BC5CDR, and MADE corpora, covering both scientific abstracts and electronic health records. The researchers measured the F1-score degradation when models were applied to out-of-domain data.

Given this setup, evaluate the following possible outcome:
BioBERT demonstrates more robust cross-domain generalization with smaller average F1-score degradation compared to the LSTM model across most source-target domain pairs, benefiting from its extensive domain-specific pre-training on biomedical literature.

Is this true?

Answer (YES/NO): NO